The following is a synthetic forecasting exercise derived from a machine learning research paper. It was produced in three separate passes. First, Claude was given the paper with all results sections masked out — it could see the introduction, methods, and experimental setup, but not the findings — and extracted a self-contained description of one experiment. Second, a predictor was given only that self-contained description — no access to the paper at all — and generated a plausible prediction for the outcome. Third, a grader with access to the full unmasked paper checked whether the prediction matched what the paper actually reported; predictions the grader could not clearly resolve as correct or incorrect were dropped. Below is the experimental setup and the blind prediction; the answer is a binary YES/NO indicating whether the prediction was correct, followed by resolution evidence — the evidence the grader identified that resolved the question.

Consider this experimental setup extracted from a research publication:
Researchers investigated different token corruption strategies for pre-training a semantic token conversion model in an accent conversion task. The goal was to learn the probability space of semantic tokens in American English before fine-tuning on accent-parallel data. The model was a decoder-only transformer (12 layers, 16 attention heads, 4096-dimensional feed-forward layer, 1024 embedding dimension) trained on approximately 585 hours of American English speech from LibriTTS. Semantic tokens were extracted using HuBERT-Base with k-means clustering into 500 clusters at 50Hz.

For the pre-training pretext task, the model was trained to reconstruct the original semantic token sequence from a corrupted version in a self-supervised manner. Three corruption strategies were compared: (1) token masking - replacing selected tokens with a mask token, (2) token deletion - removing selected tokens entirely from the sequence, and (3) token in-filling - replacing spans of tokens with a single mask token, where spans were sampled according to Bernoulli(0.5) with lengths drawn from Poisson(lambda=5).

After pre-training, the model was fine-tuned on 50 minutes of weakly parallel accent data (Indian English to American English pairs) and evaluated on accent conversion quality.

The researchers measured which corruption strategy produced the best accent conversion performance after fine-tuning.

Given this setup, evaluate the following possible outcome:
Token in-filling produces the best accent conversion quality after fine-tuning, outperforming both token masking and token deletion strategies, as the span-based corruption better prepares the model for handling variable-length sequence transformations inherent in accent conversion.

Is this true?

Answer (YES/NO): YES